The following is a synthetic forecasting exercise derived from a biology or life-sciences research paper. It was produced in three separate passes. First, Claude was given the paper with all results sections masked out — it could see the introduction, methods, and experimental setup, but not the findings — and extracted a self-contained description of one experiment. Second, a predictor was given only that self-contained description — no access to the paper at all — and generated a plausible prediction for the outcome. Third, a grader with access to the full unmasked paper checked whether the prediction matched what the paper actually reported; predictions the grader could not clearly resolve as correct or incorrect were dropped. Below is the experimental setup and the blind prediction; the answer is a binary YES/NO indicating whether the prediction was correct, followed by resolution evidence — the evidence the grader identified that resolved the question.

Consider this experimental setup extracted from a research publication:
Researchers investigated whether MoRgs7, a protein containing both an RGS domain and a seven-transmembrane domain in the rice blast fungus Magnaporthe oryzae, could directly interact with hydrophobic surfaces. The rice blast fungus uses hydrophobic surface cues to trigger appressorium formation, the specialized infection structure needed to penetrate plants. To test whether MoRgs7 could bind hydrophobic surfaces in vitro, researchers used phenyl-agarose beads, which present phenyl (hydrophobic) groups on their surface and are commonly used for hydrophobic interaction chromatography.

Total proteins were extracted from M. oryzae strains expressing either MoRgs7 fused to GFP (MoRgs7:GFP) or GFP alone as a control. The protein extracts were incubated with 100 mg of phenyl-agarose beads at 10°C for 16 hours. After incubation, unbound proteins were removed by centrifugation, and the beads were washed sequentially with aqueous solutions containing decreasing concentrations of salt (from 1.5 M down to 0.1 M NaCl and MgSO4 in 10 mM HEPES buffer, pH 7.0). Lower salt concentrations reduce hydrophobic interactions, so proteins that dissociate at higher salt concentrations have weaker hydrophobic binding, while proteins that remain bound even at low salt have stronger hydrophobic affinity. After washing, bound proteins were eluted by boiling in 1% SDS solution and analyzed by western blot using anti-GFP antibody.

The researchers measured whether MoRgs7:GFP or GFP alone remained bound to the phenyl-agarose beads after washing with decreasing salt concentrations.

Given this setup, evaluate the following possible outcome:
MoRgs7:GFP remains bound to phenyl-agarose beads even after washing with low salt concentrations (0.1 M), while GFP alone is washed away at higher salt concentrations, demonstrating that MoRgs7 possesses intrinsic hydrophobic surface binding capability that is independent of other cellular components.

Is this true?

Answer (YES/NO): YES